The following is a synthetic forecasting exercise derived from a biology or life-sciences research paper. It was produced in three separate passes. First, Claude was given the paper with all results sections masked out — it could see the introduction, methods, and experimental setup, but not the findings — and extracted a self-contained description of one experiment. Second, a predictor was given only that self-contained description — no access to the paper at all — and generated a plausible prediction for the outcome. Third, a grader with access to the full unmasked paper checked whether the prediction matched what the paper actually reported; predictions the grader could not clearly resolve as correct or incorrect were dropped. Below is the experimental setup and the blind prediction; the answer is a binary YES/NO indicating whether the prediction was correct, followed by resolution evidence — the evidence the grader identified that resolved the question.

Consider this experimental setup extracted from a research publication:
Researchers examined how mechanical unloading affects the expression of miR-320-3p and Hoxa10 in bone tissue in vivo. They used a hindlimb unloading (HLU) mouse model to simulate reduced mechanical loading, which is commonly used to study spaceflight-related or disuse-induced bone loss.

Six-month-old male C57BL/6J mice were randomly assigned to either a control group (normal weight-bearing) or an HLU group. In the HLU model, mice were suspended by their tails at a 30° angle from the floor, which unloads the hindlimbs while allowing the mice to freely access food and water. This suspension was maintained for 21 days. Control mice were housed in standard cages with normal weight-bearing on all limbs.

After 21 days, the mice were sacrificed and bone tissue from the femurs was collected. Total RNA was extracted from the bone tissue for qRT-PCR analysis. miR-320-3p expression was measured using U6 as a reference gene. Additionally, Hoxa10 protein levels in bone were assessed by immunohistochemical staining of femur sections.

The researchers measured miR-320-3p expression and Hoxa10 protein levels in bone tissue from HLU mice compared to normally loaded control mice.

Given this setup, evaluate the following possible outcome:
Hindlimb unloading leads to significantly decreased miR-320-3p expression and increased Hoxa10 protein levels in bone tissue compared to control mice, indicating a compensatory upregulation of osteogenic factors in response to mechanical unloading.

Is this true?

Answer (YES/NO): NO